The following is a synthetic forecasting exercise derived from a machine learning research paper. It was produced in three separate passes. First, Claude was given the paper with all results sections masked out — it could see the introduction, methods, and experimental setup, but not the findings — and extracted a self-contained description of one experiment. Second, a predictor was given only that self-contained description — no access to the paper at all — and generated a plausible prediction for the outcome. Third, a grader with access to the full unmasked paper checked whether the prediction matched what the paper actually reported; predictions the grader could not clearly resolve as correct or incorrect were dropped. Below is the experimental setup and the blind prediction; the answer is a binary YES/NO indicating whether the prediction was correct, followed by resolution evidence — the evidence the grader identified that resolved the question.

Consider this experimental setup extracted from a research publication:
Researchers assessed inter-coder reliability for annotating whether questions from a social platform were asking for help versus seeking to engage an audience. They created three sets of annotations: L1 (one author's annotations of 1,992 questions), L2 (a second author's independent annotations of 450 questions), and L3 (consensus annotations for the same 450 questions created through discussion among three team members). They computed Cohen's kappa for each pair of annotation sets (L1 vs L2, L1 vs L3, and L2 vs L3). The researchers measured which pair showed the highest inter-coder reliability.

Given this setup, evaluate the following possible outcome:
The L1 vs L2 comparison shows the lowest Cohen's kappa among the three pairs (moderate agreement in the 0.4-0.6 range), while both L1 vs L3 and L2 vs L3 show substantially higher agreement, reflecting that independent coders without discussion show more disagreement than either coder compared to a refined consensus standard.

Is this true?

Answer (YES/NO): YES